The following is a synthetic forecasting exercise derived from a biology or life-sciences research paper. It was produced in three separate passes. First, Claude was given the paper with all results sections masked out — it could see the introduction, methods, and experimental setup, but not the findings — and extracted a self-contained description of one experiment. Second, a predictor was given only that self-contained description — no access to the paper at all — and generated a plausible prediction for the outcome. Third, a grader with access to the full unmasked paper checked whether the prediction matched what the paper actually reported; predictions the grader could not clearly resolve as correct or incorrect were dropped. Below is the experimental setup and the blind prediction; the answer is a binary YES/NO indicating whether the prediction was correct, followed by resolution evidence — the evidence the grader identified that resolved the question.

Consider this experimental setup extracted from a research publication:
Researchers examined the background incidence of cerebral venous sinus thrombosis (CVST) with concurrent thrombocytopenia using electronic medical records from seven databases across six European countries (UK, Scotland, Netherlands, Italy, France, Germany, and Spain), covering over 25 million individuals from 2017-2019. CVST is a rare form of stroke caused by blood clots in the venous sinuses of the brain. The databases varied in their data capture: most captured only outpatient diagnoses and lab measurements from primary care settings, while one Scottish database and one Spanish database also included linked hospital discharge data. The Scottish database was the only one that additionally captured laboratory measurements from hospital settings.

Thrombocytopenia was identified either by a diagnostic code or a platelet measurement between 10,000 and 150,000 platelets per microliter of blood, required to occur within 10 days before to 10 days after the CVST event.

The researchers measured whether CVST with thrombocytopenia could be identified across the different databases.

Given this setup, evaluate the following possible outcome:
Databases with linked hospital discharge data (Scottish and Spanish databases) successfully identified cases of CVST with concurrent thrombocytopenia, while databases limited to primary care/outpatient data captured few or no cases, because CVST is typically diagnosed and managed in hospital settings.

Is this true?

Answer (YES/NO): NO